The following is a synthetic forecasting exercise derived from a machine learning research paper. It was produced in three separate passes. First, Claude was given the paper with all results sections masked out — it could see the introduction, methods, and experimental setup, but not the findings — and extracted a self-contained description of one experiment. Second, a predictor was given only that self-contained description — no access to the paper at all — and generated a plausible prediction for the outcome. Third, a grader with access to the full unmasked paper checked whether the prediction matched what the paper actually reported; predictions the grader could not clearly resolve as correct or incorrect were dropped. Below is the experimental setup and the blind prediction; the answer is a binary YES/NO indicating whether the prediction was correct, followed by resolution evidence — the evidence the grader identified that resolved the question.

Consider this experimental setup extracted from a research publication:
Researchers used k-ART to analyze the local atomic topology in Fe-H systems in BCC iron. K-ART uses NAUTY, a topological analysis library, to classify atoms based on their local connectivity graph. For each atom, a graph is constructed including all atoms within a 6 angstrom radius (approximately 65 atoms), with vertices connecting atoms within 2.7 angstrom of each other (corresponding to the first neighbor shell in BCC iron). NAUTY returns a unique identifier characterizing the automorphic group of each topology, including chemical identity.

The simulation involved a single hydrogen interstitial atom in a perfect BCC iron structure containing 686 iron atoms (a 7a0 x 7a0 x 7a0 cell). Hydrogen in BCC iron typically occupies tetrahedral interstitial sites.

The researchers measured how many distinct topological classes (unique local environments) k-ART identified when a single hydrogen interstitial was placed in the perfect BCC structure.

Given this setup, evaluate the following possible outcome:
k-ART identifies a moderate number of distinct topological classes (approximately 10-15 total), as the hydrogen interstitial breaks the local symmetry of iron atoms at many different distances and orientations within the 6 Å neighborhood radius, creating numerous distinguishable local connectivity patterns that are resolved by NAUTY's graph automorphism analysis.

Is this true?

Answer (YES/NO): NO